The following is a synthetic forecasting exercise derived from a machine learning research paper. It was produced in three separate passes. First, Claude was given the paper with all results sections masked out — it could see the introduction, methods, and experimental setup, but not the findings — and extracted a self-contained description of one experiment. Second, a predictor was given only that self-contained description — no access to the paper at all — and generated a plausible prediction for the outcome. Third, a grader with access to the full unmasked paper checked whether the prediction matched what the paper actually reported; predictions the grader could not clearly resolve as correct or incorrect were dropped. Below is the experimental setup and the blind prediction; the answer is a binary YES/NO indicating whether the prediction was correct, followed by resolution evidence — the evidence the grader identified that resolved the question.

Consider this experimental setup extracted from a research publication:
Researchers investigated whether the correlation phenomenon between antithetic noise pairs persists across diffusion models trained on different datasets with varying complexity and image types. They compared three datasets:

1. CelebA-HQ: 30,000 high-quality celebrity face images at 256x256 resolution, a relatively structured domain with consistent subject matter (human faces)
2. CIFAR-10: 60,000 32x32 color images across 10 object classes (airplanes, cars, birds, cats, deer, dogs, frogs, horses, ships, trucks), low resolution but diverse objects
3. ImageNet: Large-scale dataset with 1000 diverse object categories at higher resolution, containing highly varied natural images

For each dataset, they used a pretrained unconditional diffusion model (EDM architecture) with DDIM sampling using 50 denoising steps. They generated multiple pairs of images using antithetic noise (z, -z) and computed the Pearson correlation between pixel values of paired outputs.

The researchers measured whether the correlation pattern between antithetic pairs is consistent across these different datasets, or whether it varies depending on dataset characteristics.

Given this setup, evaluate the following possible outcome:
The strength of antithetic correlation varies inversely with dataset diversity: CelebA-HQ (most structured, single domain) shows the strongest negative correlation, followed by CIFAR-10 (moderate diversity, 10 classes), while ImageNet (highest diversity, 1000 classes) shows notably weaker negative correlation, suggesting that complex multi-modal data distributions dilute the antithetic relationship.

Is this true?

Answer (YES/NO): NO